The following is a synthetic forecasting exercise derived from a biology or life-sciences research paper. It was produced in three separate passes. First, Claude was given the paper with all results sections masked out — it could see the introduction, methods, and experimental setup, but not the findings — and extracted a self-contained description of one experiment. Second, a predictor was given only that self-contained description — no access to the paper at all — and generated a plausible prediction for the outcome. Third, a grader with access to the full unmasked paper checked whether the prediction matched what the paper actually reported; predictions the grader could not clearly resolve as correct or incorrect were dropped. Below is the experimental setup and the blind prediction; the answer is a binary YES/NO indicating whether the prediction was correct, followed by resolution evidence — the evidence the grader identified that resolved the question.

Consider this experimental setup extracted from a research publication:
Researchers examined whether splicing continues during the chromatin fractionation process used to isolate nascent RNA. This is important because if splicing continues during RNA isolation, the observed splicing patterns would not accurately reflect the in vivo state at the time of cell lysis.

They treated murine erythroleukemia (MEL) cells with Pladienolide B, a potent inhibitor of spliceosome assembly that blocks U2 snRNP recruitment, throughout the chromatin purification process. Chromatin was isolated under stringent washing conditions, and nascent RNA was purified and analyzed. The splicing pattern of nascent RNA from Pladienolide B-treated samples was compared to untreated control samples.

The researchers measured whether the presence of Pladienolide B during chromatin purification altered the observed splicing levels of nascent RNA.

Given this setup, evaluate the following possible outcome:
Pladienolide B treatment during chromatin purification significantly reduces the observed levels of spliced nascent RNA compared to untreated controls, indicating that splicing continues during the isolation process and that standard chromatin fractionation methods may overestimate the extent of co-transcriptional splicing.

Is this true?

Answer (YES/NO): NO